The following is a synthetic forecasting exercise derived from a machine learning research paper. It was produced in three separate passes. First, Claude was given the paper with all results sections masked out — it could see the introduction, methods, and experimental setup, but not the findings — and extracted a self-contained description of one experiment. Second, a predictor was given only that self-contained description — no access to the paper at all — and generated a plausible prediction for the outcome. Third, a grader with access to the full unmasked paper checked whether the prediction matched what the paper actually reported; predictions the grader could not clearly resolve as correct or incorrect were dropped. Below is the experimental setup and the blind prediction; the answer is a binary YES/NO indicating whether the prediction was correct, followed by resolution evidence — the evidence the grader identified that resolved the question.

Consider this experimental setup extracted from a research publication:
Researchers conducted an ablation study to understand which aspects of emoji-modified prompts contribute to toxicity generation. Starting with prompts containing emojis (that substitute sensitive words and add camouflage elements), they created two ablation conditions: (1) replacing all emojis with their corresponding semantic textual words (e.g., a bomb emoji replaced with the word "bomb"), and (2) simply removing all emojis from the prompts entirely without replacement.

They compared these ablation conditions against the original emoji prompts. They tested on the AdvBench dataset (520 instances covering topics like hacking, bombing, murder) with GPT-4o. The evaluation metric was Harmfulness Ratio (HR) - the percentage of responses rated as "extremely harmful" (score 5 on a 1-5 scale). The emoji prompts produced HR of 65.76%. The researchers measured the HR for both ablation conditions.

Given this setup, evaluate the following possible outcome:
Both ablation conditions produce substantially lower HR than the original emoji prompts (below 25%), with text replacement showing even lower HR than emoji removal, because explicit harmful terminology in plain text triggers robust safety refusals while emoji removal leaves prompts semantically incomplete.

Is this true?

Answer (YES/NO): NO